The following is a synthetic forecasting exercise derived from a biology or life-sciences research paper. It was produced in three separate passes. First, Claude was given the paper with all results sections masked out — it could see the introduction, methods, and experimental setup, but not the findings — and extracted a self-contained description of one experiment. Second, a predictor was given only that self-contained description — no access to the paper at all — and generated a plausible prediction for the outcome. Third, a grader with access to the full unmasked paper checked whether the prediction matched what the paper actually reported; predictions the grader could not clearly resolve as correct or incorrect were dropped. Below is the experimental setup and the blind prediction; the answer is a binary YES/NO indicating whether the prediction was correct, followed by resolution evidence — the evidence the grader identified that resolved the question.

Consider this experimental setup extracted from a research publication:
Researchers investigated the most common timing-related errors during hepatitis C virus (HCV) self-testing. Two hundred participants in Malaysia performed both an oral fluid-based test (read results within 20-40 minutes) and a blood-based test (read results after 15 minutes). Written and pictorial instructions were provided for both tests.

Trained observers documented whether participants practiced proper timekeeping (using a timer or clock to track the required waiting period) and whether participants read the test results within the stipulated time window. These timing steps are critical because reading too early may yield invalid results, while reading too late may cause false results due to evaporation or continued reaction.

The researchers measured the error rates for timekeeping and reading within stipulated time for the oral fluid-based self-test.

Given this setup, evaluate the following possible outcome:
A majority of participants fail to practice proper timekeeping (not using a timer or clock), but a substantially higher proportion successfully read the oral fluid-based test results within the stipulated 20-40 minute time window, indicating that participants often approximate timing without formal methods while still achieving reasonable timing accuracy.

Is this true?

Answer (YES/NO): NO